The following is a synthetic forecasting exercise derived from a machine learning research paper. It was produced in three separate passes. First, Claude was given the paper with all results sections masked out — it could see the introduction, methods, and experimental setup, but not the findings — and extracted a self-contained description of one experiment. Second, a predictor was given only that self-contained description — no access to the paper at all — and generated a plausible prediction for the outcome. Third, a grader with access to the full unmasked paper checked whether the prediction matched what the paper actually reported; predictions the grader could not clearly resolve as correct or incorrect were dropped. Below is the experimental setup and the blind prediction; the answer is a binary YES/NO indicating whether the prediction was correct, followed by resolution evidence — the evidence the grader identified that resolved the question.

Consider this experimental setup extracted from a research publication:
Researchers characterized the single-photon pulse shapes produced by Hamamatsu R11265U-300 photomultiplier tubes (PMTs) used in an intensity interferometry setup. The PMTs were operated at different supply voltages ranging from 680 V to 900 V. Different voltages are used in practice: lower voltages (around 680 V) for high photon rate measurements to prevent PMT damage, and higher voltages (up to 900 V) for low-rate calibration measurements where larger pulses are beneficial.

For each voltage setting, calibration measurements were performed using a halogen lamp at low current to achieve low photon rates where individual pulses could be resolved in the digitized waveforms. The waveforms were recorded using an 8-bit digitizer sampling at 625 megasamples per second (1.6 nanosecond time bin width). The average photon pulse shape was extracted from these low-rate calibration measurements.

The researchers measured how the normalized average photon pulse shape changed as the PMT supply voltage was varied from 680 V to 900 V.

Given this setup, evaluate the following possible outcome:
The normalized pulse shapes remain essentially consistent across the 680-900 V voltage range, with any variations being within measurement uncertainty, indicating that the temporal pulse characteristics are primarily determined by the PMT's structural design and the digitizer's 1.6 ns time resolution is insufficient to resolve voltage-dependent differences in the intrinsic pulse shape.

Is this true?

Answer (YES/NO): YES